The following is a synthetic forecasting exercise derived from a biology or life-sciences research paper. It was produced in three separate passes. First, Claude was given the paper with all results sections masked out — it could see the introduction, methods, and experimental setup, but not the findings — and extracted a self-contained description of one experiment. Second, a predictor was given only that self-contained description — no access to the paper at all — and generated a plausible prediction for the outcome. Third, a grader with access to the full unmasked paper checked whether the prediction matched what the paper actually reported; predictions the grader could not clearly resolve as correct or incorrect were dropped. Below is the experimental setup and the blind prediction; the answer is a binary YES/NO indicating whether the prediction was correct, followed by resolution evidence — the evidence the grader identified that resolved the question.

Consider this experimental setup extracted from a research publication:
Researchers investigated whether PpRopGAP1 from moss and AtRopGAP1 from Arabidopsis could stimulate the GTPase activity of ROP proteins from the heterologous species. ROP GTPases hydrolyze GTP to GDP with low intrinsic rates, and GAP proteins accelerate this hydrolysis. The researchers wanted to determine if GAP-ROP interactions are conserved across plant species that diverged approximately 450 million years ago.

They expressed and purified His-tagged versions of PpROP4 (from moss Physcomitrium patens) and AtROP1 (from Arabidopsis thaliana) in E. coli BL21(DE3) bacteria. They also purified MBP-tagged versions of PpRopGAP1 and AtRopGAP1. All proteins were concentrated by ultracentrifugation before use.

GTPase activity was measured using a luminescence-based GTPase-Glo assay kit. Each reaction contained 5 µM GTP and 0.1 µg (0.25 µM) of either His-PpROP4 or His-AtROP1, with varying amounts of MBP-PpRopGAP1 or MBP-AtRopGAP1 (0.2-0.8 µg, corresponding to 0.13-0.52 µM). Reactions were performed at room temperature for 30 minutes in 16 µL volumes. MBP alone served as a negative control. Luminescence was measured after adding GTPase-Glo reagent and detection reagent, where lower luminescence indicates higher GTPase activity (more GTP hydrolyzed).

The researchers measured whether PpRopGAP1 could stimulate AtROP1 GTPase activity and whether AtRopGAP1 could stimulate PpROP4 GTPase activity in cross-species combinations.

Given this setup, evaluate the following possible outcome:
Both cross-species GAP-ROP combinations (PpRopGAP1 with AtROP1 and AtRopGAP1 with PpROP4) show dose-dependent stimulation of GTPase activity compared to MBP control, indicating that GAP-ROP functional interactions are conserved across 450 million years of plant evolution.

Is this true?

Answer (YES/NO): YES